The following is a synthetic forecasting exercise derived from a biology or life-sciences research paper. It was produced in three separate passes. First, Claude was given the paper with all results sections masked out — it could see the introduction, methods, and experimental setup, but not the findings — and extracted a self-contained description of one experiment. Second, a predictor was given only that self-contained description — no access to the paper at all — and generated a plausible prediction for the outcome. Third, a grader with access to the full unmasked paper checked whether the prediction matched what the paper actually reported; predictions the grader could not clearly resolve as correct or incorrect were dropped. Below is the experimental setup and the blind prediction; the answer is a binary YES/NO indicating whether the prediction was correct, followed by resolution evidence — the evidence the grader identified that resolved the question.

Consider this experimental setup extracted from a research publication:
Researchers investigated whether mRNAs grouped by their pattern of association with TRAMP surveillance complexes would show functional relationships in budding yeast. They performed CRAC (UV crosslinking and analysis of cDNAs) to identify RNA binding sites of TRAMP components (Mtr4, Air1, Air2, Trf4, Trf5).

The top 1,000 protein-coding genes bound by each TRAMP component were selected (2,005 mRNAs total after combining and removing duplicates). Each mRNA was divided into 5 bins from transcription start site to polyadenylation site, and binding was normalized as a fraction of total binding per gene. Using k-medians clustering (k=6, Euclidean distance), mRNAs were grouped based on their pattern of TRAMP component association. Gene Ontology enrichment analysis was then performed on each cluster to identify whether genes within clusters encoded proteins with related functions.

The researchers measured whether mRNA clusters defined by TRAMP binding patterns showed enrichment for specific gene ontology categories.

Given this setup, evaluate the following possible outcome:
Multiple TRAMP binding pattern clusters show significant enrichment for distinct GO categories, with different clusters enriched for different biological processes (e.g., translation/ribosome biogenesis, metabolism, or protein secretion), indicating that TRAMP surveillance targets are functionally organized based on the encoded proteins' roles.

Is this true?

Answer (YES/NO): YES